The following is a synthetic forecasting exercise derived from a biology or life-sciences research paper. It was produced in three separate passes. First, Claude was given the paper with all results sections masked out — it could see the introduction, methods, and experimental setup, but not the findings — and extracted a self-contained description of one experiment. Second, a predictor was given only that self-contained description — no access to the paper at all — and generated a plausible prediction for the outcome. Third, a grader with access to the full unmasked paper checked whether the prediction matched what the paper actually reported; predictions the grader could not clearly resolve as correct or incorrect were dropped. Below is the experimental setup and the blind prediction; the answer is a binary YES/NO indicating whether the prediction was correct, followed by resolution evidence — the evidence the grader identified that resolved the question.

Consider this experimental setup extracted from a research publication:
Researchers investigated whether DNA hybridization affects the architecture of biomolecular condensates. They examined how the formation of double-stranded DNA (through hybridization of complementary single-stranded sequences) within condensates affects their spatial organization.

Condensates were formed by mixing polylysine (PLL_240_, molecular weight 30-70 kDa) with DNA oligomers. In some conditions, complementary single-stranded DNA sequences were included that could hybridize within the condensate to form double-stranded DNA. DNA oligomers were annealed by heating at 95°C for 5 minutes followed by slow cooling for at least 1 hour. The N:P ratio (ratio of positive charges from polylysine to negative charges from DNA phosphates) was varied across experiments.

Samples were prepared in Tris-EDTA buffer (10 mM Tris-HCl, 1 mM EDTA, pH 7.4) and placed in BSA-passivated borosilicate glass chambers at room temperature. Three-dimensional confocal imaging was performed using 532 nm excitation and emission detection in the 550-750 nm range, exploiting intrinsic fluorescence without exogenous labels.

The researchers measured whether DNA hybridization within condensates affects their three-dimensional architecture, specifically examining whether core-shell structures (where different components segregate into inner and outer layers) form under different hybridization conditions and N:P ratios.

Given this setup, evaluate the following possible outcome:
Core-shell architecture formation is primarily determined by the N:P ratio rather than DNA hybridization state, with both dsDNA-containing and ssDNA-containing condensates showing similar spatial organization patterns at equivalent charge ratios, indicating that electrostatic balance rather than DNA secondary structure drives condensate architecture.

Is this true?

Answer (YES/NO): NO